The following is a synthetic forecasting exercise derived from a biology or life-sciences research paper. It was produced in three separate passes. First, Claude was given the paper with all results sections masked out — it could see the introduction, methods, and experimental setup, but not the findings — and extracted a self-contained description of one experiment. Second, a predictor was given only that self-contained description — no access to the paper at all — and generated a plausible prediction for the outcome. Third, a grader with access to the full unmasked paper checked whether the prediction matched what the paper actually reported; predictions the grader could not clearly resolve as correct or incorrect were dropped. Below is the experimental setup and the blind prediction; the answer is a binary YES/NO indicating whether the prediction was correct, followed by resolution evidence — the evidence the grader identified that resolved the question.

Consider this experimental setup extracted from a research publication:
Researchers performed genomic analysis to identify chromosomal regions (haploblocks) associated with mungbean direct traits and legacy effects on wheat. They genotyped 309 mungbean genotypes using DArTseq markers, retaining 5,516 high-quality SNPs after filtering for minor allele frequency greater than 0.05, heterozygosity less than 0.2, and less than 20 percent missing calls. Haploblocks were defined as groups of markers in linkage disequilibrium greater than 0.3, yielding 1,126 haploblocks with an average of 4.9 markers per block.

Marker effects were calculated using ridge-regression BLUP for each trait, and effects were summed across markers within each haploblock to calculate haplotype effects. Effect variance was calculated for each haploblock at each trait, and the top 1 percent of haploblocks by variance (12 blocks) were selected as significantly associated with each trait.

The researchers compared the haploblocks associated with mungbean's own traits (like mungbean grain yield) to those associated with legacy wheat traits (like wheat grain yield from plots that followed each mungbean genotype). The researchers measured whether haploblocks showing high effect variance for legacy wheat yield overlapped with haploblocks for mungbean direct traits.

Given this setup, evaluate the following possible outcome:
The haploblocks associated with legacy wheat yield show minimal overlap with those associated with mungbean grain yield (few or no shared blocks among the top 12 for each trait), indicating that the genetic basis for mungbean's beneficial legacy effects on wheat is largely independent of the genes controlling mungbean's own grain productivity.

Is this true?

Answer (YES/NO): NO